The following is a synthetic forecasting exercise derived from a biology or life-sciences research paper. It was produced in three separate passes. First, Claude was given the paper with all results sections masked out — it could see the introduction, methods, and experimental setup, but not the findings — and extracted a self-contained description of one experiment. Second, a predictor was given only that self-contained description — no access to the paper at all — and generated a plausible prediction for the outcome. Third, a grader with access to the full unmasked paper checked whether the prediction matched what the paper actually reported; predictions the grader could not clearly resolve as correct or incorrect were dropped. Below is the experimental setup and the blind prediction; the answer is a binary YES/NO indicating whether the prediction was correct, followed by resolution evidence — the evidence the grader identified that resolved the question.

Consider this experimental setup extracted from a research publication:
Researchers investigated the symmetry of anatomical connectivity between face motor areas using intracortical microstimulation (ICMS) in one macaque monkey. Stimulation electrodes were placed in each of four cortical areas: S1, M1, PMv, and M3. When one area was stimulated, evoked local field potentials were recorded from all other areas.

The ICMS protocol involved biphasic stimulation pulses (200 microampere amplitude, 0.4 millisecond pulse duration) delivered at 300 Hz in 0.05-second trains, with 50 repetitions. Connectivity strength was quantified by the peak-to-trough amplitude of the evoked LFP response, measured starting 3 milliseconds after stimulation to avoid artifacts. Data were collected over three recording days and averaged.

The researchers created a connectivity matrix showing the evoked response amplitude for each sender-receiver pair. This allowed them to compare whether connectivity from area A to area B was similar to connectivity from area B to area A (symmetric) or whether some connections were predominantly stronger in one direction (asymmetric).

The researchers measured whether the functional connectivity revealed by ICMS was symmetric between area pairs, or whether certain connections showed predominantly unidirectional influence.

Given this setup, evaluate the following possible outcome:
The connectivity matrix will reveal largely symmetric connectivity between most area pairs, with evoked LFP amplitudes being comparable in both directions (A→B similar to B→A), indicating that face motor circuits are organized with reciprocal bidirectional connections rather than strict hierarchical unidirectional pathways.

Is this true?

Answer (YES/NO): NO